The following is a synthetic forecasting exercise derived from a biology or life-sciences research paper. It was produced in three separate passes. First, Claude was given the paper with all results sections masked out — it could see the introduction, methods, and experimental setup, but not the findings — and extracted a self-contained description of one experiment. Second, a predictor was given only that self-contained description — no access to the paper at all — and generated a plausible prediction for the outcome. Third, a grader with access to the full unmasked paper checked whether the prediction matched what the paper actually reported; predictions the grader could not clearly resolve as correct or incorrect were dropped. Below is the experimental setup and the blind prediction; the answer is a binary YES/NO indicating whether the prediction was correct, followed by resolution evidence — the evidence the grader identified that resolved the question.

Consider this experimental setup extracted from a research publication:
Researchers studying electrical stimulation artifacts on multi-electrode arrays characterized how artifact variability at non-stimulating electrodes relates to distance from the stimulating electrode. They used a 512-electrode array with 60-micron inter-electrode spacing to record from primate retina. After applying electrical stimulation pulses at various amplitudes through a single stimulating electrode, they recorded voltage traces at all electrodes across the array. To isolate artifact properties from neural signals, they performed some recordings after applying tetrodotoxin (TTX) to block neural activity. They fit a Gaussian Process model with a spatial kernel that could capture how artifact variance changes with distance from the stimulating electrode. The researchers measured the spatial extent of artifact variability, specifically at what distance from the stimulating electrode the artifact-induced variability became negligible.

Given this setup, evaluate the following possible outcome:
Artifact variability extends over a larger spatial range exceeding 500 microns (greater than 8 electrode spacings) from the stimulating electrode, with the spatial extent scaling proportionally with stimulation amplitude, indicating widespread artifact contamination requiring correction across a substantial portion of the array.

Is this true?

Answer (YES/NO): NO